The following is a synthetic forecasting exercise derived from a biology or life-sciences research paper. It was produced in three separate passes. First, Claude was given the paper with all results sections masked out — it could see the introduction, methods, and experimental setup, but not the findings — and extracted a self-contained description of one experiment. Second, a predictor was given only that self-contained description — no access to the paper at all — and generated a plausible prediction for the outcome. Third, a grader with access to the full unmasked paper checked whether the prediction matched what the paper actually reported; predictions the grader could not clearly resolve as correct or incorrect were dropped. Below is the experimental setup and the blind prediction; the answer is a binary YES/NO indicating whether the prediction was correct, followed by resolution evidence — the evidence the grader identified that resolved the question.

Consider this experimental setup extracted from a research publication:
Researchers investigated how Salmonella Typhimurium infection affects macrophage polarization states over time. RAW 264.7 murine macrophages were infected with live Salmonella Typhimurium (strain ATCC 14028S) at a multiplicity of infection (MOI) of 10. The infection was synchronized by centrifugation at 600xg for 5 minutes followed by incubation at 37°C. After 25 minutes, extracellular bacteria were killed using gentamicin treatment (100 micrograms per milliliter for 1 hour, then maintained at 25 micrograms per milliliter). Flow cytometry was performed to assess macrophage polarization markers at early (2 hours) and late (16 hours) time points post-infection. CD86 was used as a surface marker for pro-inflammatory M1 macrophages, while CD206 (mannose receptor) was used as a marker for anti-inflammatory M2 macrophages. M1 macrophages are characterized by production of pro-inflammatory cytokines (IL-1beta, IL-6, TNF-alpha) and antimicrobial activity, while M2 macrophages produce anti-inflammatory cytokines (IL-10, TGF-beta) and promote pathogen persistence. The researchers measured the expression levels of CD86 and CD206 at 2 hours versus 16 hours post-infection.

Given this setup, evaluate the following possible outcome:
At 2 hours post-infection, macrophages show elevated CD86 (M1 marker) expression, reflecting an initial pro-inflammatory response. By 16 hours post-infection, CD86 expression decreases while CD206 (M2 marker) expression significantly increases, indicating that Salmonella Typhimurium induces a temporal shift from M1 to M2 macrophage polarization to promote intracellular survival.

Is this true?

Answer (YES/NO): YES